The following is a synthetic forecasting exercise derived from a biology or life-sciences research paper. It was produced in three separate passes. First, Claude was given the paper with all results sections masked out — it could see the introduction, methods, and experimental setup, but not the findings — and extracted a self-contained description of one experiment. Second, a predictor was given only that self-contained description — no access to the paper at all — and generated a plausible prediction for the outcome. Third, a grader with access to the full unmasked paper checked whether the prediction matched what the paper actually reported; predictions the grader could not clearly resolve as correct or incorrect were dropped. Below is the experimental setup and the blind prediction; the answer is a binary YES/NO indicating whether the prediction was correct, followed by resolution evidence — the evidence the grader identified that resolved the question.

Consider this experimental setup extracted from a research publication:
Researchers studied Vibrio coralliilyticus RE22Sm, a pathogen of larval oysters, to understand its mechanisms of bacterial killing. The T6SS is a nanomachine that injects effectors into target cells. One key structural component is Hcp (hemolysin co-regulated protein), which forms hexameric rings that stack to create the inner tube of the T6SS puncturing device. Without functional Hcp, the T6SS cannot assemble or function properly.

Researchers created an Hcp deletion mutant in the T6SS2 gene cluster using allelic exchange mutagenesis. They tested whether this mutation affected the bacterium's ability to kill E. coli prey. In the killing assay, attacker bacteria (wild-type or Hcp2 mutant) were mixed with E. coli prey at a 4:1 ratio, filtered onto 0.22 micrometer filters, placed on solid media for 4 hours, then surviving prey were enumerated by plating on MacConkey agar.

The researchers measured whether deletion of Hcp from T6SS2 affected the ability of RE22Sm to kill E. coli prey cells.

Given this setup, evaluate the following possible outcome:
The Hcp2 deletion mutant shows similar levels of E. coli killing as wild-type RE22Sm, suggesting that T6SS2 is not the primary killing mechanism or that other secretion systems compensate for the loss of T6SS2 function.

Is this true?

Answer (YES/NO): NO